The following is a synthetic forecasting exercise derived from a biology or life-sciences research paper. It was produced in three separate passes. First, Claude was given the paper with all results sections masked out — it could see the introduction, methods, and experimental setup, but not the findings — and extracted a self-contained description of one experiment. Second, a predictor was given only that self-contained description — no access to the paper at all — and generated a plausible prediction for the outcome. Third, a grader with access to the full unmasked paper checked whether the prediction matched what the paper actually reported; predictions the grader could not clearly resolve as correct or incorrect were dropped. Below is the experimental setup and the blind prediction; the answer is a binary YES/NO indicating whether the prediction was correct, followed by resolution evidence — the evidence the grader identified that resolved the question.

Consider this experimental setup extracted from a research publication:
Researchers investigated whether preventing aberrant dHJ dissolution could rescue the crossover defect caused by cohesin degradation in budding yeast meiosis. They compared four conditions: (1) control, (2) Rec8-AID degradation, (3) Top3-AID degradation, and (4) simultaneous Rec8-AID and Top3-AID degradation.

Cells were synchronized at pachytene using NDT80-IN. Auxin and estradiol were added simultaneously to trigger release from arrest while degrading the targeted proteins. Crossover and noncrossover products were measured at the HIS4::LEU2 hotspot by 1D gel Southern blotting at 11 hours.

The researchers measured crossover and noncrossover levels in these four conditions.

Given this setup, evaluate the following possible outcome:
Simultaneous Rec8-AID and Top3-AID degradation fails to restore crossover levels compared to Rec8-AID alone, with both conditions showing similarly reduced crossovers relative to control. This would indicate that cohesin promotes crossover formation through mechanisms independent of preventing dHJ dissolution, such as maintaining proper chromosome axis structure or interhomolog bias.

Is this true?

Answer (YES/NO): NO